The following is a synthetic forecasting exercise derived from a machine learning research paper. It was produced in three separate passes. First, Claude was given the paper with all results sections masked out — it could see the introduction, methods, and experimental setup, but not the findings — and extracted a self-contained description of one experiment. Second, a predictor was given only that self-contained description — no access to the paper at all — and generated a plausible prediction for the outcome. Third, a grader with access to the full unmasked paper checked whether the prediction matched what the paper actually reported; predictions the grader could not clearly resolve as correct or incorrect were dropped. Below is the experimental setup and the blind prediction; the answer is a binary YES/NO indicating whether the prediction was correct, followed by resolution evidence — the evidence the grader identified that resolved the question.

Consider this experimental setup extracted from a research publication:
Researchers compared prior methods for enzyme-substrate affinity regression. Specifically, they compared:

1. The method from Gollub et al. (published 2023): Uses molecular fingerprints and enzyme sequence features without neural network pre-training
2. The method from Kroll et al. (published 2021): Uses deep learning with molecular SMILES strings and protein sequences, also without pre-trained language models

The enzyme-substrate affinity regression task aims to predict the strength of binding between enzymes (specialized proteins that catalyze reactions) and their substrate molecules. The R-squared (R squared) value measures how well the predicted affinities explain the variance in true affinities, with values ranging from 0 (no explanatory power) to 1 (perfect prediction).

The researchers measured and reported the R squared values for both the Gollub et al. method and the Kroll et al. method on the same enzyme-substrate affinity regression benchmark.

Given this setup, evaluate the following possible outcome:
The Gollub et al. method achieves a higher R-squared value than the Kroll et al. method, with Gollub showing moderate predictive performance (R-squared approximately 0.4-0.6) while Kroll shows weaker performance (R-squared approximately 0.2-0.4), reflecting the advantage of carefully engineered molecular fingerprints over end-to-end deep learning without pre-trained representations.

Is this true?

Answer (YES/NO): NO